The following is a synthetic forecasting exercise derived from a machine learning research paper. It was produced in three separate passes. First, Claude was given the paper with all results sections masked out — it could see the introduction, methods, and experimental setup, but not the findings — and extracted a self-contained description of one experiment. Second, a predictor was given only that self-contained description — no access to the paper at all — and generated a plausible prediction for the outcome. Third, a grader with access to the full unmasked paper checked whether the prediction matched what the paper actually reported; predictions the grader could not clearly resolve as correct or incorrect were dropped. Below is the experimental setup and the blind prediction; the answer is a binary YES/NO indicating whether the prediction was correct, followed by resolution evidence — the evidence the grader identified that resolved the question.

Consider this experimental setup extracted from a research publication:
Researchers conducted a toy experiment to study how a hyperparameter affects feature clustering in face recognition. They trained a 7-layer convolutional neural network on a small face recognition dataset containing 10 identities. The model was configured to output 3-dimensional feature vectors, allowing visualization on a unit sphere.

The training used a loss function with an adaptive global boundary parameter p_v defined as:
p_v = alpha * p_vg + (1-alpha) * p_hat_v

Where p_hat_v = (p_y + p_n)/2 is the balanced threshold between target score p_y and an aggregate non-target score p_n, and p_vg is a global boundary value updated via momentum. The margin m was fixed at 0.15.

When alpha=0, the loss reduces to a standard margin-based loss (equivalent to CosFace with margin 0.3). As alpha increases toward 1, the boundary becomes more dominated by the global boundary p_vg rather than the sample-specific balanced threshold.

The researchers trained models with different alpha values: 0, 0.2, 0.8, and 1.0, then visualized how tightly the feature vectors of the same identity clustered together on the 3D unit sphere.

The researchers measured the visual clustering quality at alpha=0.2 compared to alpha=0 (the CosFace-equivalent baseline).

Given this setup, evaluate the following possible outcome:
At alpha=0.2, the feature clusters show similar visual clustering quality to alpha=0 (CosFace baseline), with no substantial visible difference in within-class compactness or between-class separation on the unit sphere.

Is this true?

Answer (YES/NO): NO